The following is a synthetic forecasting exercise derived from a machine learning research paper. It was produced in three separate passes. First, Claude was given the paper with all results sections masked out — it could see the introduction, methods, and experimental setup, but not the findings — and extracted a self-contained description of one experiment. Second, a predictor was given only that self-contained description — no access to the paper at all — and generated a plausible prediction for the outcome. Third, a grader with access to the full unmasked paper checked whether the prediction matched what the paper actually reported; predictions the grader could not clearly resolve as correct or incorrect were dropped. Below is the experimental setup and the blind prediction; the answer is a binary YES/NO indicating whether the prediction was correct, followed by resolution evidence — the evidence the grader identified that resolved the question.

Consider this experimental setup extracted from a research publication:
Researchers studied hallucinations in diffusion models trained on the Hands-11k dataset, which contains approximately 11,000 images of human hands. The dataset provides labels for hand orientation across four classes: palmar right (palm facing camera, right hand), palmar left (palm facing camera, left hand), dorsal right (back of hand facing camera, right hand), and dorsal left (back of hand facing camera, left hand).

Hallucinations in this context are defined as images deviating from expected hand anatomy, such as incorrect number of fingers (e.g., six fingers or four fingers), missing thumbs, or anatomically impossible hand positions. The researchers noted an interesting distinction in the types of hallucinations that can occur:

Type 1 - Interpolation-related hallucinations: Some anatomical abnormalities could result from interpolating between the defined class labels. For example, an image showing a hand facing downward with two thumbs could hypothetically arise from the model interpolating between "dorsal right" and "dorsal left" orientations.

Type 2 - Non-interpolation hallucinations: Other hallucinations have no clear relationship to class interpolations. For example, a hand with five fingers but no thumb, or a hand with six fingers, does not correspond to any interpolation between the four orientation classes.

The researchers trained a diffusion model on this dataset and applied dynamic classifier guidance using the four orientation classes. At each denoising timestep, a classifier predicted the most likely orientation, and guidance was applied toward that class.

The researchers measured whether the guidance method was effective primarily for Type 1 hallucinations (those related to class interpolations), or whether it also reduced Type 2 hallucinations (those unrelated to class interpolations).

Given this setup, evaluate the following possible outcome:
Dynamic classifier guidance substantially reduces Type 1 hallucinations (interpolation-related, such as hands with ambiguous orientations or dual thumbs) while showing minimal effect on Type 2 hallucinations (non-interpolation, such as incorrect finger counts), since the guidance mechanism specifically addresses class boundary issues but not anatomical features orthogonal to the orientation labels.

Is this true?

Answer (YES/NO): NO